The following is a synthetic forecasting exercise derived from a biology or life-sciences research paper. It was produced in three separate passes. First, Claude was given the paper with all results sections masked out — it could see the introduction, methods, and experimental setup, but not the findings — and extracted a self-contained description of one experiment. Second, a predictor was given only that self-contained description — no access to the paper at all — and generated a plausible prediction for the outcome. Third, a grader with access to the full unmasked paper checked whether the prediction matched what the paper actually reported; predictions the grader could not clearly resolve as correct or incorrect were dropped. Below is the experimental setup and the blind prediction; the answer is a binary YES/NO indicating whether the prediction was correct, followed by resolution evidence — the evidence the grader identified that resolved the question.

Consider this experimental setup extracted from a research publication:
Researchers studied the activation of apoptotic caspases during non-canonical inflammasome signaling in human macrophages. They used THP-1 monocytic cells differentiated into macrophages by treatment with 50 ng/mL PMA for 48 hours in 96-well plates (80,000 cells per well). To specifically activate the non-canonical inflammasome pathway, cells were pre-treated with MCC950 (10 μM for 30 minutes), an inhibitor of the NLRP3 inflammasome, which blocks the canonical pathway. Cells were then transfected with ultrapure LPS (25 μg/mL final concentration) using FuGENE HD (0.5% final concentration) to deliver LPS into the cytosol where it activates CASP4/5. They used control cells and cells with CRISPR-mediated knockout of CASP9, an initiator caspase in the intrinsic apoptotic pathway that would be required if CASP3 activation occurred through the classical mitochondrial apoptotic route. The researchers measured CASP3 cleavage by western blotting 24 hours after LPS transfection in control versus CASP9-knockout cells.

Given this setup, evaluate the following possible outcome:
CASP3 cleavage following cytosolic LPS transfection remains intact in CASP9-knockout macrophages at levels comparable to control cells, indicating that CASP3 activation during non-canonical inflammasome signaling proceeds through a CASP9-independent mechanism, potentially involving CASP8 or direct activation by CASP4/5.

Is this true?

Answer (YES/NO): YES